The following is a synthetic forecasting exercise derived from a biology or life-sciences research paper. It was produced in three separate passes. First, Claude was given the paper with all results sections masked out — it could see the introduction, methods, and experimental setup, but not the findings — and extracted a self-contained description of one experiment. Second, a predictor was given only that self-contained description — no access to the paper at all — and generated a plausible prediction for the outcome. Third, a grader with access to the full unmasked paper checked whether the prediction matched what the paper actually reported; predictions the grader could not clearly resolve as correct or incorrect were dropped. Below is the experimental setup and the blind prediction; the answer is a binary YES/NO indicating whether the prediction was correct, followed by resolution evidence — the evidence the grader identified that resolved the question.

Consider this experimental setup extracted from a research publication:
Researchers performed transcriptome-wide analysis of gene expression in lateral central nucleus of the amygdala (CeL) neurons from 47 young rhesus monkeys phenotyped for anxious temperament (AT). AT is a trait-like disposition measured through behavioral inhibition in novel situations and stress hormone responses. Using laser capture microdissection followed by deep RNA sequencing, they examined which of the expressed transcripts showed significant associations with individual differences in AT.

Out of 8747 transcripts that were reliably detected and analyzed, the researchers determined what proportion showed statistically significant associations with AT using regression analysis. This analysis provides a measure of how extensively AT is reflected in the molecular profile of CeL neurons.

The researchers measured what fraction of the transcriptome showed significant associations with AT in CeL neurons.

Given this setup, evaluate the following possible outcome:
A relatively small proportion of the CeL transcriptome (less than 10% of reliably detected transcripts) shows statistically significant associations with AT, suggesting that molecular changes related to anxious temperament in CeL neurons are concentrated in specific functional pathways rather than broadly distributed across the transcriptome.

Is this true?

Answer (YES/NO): YES